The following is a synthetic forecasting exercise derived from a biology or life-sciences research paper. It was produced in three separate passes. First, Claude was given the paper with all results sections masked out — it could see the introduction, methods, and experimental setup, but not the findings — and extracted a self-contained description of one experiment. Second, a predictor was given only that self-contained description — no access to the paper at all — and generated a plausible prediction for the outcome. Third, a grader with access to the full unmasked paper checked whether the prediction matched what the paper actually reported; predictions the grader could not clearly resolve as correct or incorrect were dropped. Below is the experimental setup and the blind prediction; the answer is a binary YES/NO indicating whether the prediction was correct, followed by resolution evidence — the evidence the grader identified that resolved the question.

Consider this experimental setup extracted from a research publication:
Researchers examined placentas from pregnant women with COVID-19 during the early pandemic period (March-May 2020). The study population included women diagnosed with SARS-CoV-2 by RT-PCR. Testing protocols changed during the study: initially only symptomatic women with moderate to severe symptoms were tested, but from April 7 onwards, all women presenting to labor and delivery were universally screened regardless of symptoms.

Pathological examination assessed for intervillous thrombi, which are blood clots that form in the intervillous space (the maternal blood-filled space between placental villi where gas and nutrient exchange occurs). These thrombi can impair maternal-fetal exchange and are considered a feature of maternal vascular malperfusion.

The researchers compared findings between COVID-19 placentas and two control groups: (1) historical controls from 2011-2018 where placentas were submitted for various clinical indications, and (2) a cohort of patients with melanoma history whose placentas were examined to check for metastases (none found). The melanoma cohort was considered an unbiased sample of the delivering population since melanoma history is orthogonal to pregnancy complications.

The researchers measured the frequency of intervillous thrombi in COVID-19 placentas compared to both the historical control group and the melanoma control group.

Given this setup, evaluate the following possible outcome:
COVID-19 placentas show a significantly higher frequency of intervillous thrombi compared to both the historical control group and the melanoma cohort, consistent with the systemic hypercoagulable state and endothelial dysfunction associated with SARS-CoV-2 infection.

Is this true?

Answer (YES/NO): YES